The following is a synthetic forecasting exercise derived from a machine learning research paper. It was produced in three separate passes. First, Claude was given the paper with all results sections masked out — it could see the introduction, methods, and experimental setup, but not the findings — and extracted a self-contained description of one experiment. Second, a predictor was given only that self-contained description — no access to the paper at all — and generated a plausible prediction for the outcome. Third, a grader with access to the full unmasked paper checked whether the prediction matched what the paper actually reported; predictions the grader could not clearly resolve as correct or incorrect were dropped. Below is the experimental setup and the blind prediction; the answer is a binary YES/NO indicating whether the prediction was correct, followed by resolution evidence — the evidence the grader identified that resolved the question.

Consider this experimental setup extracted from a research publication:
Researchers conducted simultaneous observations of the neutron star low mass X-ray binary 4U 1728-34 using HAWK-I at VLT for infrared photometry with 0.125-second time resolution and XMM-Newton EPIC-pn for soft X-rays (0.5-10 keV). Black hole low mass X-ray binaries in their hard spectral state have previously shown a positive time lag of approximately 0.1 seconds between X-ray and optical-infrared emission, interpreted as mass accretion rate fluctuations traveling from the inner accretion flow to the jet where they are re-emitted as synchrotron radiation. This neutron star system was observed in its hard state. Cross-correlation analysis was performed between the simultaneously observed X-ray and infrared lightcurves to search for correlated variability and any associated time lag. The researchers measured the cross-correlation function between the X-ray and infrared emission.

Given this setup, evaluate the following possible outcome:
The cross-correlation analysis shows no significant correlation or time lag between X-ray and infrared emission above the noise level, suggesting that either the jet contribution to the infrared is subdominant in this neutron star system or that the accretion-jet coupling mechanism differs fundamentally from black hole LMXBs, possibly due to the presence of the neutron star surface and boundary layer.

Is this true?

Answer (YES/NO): NO